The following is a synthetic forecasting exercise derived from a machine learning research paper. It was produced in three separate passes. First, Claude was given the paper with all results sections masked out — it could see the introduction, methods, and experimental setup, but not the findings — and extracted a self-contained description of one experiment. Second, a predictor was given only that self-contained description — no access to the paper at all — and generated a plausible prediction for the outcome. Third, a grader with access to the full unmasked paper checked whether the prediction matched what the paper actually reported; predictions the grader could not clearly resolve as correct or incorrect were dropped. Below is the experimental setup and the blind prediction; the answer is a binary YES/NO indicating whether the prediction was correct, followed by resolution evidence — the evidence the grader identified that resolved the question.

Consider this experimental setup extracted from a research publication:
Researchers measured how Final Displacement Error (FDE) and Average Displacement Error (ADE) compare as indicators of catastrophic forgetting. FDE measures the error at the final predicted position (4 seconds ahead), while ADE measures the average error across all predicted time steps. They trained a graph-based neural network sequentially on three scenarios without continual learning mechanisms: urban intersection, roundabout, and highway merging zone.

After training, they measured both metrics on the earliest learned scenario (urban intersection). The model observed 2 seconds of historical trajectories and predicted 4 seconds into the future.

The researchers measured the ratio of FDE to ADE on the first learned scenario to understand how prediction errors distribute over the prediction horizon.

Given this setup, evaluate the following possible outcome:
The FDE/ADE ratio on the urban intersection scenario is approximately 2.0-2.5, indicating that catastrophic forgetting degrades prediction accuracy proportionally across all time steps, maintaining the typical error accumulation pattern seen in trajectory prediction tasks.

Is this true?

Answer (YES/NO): YES